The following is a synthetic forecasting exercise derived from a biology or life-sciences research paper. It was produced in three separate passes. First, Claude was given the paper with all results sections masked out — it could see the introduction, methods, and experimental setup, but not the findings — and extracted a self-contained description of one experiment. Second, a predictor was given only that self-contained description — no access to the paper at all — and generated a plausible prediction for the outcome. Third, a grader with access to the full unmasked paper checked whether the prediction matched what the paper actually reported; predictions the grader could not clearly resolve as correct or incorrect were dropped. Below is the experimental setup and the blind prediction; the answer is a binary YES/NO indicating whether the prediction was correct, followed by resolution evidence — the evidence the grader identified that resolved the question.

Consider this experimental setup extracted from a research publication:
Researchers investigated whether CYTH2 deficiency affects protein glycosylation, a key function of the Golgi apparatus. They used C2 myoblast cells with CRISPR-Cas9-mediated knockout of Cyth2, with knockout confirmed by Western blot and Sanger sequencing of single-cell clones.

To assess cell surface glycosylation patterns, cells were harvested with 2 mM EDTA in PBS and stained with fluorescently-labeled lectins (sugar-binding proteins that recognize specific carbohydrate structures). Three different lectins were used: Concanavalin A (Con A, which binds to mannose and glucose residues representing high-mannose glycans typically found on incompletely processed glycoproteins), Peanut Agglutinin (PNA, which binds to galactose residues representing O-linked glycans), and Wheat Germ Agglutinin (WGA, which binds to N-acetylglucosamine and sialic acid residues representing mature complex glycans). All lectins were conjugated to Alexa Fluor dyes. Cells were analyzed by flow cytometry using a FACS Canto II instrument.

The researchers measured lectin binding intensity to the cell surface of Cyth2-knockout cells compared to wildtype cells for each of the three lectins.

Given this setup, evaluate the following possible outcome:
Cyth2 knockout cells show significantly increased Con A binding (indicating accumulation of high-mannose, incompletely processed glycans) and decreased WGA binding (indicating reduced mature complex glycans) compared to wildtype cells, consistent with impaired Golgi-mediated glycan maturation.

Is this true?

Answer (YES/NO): NO